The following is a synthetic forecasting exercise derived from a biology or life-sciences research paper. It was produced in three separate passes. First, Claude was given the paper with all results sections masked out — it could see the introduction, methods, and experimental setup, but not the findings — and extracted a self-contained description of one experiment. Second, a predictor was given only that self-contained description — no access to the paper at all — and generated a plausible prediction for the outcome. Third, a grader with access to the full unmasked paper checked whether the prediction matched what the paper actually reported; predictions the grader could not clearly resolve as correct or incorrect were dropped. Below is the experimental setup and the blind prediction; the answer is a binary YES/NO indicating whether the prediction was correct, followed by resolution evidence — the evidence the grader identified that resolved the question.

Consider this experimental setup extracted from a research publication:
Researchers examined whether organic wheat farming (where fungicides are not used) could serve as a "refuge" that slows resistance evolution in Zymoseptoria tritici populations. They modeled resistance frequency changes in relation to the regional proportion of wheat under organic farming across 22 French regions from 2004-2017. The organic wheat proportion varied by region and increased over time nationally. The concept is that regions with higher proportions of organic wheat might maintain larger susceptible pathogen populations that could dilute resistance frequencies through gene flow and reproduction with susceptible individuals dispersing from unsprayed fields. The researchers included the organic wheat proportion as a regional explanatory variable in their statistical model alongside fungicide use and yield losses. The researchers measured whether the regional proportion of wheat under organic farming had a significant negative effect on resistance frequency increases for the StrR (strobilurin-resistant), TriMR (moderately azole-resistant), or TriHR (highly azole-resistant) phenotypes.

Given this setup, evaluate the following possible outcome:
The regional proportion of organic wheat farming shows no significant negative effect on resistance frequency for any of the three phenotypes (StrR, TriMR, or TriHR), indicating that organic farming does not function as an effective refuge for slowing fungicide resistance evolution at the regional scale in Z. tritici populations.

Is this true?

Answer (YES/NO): YES